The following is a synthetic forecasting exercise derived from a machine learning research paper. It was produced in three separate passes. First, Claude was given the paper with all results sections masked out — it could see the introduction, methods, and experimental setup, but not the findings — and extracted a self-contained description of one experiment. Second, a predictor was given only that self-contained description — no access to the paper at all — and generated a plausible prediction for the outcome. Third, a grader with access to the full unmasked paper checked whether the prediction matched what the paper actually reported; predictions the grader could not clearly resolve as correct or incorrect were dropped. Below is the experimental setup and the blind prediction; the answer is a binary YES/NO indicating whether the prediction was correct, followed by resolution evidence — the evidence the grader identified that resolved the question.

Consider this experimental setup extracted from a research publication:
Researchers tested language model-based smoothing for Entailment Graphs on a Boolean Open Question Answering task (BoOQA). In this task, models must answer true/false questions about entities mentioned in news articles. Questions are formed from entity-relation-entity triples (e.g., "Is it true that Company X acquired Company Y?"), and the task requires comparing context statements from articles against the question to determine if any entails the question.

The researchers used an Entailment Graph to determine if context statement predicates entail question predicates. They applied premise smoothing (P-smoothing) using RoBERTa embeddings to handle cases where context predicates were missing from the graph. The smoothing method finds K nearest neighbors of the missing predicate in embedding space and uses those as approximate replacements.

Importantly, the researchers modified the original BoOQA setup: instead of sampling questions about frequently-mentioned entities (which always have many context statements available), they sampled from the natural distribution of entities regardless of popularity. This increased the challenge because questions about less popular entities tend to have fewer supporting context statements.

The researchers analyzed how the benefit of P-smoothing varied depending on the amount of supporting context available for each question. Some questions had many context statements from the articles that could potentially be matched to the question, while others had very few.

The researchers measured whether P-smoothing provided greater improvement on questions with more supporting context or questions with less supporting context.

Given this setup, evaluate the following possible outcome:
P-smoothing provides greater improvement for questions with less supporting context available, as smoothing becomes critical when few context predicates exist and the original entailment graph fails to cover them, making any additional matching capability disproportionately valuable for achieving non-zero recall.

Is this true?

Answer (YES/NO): YES